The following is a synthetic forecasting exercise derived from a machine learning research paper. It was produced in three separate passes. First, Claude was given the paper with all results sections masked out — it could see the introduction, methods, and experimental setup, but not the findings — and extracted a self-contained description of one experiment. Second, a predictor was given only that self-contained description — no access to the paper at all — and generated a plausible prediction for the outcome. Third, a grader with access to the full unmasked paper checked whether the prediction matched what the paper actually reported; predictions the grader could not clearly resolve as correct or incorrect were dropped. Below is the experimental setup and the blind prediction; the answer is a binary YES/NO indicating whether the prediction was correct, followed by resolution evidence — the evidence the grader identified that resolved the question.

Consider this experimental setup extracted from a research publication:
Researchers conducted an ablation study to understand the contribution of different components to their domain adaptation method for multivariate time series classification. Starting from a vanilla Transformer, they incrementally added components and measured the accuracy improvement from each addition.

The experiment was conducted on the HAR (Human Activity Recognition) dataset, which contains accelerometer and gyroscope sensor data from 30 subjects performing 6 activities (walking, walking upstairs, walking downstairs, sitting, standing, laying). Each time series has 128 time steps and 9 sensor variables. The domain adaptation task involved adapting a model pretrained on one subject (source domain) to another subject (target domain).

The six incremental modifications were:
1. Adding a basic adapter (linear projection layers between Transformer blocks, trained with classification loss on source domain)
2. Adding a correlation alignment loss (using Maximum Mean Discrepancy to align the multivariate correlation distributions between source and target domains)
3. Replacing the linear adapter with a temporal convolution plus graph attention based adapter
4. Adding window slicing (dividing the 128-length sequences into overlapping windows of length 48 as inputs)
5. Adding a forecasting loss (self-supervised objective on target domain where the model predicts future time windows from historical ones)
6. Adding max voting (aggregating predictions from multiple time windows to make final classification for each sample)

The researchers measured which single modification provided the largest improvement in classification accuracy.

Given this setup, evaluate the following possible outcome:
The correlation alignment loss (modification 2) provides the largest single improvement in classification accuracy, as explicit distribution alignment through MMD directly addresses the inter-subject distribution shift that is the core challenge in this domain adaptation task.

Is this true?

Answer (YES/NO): YES